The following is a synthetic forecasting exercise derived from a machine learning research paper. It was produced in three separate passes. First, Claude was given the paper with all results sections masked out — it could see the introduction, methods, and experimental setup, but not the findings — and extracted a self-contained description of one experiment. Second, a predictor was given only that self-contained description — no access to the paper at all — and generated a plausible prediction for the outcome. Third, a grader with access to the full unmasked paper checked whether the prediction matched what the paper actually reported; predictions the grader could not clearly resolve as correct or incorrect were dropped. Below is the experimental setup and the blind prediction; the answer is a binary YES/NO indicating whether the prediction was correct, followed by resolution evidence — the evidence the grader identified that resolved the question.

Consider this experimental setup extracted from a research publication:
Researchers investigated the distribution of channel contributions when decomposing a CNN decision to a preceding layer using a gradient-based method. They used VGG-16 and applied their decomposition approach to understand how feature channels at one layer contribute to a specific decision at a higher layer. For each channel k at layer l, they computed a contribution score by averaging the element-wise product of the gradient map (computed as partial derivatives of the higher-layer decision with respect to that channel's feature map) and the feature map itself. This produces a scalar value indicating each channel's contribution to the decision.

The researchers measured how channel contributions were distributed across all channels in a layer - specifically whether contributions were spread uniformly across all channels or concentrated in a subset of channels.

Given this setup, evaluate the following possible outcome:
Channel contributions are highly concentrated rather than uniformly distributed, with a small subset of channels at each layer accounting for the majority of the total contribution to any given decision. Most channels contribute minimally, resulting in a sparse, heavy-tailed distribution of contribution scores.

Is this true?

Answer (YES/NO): YES